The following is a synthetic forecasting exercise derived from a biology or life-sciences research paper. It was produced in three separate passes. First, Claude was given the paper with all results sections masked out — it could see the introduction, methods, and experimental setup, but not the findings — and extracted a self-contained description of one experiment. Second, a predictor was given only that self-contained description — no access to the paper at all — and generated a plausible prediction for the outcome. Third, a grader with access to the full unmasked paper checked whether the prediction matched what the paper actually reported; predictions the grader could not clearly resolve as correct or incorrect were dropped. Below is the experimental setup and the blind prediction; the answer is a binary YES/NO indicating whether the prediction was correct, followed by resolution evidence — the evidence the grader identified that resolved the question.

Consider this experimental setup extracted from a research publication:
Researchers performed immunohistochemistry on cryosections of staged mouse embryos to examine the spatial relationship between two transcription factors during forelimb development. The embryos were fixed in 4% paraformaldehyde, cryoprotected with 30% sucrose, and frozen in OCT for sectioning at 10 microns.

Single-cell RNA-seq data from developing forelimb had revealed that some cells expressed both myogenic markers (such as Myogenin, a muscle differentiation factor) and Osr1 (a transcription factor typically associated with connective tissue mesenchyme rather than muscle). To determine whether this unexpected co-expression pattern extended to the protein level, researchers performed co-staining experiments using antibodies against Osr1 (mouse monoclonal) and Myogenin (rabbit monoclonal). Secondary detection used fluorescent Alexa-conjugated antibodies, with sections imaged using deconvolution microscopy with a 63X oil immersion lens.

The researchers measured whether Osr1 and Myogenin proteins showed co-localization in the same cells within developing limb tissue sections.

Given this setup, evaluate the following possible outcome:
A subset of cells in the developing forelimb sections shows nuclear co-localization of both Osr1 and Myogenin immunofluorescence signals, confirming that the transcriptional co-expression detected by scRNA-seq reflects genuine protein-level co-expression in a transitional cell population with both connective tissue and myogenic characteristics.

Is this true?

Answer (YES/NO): YES